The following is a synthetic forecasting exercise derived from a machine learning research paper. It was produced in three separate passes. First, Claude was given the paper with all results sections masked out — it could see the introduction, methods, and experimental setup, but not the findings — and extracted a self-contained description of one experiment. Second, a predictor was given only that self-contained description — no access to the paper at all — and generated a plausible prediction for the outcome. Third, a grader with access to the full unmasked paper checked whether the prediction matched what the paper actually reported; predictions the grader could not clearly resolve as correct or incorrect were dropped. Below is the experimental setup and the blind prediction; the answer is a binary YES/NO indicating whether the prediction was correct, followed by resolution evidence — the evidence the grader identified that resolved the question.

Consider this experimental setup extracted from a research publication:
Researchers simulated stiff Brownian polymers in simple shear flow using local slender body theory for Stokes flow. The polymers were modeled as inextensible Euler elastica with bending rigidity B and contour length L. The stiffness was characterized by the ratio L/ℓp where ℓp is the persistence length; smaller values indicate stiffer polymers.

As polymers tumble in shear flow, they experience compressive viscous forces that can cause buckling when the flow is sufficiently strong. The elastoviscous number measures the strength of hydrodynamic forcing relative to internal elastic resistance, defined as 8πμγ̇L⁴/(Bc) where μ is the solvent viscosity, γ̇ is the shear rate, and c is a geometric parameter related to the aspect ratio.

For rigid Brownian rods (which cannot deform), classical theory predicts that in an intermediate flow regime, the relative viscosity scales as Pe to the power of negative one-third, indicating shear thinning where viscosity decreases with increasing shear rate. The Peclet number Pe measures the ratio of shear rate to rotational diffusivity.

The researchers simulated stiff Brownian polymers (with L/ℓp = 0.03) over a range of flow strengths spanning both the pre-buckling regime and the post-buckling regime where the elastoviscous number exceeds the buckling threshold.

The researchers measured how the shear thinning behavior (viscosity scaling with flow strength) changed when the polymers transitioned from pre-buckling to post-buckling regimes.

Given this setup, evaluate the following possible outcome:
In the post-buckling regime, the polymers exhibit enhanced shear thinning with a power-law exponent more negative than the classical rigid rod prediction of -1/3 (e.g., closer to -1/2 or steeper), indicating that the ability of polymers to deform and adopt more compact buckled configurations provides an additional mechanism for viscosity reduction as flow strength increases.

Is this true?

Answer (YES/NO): YES